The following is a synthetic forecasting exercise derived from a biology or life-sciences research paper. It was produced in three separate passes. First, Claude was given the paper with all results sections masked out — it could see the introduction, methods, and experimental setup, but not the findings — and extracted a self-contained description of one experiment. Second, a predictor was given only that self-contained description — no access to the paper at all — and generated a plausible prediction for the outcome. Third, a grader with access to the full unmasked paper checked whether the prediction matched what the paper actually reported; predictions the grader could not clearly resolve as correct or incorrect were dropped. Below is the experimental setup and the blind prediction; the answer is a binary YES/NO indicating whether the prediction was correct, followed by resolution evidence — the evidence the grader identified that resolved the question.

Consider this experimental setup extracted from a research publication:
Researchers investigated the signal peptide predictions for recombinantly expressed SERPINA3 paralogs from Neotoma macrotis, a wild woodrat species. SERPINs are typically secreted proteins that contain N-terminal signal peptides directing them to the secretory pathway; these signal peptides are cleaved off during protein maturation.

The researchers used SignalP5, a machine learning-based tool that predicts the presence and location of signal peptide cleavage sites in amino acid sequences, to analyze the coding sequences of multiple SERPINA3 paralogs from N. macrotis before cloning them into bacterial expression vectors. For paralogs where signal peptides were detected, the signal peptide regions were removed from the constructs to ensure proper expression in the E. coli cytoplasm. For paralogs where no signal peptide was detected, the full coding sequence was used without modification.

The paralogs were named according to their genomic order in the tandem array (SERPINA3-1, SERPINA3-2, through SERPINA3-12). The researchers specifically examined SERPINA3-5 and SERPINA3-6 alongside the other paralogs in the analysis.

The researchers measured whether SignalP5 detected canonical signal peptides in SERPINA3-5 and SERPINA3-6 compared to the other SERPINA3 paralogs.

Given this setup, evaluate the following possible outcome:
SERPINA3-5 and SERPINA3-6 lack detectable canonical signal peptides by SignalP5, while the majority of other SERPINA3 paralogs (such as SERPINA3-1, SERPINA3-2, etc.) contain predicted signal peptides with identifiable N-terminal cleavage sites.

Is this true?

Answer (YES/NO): YES